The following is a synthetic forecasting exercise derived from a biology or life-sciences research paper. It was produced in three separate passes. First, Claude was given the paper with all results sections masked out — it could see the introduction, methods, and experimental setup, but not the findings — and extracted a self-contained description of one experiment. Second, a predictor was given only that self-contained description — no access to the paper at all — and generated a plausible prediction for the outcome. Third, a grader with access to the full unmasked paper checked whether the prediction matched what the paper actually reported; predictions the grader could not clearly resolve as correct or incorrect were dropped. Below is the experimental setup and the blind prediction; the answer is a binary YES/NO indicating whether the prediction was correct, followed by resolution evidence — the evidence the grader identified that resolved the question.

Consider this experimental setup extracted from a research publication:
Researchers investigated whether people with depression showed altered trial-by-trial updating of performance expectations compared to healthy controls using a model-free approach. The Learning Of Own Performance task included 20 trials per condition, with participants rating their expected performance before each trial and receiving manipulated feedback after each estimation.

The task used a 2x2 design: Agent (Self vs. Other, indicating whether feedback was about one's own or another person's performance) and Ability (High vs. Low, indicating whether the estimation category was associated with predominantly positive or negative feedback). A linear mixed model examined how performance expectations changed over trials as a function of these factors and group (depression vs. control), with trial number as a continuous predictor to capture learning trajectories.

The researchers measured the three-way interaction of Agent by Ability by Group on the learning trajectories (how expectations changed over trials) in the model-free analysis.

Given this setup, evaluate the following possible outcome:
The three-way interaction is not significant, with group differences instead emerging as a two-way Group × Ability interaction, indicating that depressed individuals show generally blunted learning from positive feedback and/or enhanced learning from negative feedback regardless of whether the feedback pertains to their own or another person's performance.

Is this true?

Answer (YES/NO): NO